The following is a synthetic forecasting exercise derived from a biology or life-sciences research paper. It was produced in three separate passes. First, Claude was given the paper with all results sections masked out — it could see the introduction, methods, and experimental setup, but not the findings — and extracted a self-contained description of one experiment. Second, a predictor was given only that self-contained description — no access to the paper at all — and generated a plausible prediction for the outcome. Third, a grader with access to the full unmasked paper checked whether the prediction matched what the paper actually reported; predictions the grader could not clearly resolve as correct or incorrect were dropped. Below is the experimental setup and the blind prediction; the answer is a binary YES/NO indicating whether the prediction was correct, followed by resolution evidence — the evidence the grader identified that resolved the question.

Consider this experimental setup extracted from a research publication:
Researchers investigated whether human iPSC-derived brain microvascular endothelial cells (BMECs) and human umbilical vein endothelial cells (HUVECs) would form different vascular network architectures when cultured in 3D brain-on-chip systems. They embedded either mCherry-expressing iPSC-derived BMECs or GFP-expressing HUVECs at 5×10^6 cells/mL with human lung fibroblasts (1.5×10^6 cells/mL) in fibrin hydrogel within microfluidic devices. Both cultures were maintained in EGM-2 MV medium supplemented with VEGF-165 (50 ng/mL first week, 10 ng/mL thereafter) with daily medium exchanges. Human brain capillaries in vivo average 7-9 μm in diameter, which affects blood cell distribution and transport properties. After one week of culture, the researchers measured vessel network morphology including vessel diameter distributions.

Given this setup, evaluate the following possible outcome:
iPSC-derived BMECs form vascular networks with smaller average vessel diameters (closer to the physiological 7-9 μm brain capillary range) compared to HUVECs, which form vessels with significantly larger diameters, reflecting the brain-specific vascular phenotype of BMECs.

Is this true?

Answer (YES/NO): YES